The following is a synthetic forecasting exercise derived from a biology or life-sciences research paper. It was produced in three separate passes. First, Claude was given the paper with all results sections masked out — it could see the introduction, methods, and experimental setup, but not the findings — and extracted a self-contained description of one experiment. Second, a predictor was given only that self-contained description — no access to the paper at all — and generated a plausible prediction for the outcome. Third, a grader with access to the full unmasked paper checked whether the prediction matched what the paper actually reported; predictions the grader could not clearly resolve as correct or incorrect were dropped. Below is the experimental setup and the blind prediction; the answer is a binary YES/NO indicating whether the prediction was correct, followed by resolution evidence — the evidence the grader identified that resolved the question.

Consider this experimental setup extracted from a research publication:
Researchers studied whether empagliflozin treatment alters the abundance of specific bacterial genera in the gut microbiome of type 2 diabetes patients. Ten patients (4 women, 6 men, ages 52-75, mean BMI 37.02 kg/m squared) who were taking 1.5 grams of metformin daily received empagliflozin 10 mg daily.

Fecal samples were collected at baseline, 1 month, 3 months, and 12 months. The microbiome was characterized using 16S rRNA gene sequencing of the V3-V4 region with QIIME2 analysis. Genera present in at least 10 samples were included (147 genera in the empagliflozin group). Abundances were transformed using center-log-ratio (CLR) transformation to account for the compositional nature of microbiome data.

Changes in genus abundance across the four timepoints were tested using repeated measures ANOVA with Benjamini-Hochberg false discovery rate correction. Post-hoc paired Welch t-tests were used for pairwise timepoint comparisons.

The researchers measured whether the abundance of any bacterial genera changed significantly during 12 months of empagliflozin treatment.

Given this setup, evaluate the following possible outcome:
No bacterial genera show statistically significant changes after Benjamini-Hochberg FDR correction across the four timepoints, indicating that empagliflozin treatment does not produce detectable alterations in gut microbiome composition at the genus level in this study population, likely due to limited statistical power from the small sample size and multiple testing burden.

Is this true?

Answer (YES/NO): YES